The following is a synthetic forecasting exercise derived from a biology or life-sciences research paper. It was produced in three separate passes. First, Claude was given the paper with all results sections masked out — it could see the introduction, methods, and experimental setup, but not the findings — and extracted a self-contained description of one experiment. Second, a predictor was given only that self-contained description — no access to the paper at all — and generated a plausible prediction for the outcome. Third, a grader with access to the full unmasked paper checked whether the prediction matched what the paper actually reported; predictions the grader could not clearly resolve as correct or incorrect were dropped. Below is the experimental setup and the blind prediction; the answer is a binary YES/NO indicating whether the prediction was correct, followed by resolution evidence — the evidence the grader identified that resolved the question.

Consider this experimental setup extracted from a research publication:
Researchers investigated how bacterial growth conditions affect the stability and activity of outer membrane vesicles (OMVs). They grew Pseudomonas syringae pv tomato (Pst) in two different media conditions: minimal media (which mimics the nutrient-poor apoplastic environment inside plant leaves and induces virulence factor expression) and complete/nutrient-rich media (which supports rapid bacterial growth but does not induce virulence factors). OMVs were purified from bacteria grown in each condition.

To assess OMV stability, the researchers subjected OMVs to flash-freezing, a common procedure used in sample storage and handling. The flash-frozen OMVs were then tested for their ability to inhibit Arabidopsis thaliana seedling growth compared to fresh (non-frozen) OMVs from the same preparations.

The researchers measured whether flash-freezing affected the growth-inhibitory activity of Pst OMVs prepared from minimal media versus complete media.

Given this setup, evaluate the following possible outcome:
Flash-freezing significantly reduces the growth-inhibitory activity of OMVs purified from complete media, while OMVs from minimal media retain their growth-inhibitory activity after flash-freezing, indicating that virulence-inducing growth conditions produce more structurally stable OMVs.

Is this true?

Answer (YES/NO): NO